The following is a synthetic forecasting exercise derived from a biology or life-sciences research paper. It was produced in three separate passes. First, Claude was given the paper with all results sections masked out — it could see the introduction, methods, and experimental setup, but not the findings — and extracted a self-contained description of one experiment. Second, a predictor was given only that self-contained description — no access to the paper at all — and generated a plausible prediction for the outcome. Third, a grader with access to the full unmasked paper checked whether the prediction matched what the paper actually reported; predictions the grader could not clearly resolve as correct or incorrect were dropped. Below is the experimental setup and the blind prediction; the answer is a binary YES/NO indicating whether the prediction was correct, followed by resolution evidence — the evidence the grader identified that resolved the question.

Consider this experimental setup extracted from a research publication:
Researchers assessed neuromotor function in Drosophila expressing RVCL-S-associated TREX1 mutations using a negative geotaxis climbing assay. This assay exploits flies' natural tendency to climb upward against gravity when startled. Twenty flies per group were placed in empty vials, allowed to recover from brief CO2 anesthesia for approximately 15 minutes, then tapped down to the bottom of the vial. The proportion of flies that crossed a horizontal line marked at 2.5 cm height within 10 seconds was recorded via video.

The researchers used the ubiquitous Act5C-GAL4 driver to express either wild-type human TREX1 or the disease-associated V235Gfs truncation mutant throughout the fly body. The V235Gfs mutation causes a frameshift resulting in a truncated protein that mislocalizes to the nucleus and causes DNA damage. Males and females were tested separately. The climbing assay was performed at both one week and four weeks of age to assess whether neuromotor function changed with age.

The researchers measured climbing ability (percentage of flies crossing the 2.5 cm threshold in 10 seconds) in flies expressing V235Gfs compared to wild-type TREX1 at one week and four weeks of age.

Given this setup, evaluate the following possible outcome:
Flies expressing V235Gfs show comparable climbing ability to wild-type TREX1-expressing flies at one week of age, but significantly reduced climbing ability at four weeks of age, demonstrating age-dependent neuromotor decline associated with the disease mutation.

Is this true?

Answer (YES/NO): NO